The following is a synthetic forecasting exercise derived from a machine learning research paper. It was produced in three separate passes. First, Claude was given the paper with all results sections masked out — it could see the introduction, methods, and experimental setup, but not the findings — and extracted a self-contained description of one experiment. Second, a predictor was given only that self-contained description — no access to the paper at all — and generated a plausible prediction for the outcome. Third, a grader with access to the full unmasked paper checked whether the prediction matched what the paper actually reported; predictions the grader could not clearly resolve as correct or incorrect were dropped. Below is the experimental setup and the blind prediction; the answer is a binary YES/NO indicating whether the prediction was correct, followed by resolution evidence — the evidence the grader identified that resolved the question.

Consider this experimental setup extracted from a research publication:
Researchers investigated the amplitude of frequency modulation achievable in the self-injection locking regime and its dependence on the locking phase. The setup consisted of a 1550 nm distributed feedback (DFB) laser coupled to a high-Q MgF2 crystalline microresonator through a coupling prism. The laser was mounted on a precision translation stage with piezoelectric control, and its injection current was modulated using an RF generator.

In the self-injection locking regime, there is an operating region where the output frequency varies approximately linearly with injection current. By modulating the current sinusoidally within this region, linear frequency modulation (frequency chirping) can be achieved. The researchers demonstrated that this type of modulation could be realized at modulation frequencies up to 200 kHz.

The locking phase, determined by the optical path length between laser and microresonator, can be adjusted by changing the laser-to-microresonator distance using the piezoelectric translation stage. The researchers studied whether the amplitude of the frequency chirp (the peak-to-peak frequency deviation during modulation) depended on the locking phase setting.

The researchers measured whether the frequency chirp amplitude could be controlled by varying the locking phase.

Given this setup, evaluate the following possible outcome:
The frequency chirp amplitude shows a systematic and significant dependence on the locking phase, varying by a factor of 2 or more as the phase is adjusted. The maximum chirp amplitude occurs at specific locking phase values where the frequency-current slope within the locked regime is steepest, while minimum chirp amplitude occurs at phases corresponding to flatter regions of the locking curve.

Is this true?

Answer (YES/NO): YES